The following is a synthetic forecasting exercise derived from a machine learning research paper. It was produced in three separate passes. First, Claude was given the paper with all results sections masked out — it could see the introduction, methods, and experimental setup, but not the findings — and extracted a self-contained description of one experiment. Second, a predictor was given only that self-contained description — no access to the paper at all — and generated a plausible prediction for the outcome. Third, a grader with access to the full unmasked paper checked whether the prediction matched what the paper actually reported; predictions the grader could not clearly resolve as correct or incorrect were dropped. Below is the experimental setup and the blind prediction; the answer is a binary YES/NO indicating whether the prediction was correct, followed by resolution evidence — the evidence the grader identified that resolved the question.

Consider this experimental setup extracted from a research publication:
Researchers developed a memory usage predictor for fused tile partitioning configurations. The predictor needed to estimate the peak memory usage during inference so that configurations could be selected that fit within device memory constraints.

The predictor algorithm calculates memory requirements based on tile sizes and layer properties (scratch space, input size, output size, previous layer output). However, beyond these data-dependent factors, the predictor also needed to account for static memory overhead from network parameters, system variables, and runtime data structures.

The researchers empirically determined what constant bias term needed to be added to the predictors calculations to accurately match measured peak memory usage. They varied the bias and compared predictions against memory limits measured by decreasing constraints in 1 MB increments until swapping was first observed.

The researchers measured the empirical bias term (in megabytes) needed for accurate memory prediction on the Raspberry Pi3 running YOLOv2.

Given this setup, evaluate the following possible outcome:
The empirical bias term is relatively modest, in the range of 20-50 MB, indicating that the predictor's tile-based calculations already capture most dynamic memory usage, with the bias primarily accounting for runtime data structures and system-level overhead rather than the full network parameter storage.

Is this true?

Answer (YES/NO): YES